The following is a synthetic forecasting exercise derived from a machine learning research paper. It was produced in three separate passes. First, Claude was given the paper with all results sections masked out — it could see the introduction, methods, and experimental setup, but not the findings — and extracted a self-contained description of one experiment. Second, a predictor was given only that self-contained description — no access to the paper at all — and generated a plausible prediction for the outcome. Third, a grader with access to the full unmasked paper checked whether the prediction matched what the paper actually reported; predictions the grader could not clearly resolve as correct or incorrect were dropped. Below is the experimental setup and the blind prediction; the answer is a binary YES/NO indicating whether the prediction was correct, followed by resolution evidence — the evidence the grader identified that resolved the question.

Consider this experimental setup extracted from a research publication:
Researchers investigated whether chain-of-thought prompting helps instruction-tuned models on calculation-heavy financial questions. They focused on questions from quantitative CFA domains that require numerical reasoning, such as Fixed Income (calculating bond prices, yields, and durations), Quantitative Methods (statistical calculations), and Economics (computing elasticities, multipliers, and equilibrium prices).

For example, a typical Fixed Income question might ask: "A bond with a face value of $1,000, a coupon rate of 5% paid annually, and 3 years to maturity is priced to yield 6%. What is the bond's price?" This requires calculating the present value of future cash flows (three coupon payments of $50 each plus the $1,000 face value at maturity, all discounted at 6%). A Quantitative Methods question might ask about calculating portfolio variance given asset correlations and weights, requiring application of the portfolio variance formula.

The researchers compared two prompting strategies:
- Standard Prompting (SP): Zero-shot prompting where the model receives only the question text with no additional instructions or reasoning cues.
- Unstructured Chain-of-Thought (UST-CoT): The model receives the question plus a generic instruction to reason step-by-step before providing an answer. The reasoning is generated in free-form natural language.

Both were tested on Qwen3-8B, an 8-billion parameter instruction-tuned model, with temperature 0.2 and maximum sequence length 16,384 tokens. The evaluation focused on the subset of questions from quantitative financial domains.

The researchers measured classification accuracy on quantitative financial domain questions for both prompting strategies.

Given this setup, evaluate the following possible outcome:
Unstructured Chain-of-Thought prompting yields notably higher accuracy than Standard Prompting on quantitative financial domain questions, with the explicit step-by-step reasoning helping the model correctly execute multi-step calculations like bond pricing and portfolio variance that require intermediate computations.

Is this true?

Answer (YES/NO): YES